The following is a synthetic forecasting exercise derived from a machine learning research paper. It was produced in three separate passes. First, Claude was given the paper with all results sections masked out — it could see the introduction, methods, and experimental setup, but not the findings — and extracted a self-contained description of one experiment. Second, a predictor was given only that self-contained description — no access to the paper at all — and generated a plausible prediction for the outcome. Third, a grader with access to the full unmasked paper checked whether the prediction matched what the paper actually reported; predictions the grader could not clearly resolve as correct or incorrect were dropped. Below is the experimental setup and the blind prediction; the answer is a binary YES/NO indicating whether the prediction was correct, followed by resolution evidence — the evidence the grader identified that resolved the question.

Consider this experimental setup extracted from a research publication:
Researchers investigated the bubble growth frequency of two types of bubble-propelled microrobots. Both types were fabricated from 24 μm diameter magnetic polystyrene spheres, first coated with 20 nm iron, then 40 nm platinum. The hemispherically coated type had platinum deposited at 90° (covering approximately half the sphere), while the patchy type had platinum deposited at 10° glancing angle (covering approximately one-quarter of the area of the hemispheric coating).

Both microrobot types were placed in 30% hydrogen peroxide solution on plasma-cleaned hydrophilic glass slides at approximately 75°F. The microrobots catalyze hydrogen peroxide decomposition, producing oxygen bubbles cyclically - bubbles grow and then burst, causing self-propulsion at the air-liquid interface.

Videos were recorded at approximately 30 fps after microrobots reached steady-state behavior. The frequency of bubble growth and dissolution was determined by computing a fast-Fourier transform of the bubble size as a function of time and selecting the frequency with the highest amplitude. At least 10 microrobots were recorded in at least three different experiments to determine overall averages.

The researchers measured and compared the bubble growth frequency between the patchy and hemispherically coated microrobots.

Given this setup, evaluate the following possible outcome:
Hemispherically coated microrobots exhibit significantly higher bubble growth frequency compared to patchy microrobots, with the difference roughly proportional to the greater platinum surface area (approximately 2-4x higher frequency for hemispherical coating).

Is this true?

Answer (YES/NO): NO